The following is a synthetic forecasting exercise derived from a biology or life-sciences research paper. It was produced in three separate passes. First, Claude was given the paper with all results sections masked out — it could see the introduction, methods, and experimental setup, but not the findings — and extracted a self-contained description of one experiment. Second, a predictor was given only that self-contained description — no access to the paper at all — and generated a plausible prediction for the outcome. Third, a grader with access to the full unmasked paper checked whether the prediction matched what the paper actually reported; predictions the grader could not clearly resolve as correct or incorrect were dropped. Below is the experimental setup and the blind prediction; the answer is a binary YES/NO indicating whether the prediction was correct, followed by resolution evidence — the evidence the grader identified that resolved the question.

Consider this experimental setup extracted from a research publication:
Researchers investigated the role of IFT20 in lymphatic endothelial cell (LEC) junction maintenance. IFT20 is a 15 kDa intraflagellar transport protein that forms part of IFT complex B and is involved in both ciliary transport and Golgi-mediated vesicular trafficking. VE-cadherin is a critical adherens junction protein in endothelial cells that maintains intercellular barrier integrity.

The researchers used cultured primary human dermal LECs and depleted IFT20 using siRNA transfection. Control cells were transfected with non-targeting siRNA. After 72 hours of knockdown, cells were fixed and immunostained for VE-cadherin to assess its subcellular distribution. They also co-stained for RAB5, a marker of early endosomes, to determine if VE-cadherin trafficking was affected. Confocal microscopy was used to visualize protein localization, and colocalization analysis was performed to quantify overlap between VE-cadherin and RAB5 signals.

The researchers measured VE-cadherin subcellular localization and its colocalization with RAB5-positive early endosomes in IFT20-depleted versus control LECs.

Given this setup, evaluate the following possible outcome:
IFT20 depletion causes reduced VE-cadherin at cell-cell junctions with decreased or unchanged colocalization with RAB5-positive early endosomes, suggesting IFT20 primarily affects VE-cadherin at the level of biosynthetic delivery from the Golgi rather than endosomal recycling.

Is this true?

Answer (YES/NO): NO